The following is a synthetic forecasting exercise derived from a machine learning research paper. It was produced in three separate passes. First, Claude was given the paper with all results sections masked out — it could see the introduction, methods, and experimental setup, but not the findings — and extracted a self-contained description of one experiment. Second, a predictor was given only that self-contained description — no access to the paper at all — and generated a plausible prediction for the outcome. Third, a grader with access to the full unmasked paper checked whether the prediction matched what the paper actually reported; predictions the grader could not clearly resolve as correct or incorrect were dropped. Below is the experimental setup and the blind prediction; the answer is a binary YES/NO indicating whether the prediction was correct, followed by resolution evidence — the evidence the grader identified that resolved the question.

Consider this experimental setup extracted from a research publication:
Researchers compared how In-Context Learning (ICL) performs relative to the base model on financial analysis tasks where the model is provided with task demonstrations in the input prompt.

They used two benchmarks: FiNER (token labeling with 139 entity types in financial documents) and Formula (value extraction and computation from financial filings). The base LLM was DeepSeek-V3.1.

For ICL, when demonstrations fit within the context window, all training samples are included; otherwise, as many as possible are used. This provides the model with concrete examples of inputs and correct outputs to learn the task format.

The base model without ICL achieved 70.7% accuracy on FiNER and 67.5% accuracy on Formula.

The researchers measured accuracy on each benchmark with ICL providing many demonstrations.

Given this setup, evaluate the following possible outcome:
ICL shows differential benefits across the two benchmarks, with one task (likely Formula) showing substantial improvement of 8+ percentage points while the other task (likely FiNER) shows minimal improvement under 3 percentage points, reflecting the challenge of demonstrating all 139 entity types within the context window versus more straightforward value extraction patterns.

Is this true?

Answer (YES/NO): NO